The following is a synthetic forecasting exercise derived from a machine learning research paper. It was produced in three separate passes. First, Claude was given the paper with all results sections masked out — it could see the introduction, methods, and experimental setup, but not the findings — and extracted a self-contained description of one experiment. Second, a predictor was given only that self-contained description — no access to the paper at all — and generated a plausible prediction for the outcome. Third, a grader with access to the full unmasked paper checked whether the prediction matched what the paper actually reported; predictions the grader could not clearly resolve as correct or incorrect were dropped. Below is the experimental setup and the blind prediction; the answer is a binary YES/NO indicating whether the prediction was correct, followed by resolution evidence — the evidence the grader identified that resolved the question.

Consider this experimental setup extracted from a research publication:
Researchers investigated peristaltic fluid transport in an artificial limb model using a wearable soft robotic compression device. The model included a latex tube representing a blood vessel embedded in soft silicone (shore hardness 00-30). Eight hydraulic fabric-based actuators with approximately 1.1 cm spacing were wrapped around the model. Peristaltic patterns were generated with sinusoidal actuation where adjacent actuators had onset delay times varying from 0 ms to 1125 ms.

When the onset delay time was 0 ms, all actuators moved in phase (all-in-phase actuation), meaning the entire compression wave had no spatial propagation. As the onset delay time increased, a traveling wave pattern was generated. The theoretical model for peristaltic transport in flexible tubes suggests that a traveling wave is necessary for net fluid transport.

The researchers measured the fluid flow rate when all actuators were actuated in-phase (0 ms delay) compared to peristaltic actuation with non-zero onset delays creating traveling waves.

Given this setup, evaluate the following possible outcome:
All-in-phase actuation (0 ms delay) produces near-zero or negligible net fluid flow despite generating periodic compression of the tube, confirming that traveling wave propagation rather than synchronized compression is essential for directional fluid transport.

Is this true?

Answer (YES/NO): NO